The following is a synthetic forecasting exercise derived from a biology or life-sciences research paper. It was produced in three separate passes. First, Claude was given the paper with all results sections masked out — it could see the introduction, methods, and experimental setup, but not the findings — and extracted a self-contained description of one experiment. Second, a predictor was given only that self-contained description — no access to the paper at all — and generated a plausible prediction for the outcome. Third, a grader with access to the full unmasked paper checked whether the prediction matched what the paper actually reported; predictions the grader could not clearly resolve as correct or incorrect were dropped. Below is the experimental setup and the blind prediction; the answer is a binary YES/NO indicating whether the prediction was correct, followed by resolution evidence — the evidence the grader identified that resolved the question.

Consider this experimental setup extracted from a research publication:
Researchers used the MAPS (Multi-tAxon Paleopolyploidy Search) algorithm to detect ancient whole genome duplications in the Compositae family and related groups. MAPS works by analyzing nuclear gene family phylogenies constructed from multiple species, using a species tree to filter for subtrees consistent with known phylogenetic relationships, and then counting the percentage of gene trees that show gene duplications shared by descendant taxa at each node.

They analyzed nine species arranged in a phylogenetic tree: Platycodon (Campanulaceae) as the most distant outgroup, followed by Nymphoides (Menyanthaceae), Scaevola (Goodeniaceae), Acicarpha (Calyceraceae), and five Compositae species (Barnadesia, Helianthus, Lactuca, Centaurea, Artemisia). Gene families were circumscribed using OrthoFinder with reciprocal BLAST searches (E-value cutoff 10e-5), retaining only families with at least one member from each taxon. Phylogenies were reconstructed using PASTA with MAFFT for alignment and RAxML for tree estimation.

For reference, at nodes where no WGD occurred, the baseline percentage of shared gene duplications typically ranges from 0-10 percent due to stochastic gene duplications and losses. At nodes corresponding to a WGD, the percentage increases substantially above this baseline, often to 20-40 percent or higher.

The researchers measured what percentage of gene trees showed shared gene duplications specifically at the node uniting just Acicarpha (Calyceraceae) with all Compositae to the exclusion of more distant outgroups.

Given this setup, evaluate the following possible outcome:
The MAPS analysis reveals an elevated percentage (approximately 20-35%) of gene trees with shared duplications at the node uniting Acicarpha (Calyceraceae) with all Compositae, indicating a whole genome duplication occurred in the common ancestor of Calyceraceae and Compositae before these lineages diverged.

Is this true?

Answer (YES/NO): NO